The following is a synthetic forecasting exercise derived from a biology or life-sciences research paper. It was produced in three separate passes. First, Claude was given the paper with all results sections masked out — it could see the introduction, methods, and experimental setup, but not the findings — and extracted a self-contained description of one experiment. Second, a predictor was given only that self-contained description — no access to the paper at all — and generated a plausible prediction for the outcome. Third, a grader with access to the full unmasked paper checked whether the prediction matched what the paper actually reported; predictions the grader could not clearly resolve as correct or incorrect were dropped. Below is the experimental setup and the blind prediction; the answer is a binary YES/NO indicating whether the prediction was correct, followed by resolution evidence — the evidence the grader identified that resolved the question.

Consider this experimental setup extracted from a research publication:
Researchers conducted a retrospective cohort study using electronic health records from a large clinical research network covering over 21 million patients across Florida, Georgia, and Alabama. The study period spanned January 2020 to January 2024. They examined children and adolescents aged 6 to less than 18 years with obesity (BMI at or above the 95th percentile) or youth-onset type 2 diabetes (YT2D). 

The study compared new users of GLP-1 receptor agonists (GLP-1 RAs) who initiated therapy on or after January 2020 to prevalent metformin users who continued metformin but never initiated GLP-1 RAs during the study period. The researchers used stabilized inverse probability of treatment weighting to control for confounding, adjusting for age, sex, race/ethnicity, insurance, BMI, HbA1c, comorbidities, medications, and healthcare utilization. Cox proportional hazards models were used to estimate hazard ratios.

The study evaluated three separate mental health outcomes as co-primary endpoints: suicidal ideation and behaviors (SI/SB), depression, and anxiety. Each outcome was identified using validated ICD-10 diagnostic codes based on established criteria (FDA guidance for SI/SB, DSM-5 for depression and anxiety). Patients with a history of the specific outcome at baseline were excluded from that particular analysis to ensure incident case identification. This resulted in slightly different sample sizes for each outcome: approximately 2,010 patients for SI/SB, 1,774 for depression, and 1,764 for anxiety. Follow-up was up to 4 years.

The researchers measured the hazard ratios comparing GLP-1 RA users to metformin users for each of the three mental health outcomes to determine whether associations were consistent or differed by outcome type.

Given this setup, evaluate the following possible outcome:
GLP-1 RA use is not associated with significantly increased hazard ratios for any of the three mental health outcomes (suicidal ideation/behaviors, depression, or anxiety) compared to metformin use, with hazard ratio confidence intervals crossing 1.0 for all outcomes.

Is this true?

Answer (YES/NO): NO